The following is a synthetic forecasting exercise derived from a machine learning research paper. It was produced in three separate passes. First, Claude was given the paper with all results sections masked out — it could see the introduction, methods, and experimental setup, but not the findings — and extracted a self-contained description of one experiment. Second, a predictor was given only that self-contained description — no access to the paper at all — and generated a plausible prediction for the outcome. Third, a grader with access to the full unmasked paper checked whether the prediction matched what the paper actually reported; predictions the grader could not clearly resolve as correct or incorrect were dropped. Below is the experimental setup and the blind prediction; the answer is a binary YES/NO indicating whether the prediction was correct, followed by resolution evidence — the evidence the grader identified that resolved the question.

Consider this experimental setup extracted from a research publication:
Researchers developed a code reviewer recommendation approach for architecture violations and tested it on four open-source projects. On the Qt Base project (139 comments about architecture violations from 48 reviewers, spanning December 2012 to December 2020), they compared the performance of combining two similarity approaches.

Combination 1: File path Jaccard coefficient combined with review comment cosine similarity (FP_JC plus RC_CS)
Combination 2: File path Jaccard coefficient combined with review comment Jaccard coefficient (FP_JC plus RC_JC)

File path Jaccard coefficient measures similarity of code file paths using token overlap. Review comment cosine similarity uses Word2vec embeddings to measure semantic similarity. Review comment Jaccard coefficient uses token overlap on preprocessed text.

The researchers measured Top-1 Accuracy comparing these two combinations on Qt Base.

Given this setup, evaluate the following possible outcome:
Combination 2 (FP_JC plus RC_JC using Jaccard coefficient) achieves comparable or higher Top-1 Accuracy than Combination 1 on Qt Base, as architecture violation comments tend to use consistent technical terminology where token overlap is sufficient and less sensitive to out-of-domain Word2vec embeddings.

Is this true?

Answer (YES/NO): NO